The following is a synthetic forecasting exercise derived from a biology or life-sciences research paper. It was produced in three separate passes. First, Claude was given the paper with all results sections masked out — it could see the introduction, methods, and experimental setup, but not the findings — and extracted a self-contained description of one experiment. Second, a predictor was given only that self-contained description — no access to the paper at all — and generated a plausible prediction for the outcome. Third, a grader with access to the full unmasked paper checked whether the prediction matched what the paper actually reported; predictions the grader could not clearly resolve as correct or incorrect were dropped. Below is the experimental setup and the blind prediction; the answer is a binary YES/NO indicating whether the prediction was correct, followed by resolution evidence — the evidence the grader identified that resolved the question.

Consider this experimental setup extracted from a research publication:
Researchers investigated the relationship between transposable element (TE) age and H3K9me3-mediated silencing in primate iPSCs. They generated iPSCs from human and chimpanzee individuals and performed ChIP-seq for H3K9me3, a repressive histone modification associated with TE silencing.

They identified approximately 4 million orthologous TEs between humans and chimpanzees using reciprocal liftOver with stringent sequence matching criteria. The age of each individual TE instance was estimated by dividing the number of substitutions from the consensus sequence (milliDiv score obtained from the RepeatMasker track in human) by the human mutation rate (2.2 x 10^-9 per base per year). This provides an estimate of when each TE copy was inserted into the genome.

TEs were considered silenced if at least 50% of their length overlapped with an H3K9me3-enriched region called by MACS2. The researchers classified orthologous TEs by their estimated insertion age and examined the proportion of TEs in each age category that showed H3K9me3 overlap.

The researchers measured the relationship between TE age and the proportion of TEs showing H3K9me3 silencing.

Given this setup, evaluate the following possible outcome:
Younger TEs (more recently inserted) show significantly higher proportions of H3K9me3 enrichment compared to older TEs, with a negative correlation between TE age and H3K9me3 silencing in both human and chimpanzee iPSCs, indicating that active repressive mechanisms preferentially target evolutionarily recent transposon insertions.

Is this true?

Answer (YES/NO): NO